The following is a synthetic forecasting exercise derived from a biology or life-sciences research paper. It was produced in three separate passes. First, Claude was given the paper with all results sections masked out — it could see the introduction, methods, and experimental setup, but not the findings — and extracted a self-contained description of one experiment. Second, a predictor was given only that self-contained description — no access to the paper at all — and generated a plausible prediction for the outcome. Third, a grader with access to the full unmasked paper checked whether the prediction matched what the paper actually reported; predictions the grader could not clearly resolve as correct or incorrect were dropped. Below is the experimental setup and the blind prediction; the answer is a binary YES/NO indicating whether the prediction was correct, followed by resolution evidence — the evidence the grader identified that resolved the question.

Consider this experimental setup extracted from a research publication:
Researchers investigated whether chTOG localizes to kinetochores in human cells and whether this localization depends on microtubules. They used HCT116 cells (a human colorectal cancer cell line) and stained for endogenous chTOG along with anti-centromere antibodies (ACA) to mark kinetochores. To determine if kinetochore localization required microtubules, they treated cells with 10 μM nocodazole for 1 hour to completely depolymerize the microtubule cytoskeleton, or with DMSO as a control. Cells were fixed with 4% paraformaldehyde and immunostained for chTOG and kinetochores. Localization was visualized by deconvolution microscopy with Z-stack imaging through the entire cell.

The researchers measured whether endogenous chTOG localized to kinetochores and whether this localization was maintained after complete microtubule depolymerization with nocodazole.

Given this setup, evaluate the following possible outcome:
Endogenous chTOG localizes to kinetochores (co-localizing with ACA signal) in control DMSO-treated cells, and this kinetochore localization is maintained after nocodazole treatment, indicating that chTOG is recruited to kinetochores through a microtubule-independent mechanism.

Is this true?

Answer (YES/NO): NO